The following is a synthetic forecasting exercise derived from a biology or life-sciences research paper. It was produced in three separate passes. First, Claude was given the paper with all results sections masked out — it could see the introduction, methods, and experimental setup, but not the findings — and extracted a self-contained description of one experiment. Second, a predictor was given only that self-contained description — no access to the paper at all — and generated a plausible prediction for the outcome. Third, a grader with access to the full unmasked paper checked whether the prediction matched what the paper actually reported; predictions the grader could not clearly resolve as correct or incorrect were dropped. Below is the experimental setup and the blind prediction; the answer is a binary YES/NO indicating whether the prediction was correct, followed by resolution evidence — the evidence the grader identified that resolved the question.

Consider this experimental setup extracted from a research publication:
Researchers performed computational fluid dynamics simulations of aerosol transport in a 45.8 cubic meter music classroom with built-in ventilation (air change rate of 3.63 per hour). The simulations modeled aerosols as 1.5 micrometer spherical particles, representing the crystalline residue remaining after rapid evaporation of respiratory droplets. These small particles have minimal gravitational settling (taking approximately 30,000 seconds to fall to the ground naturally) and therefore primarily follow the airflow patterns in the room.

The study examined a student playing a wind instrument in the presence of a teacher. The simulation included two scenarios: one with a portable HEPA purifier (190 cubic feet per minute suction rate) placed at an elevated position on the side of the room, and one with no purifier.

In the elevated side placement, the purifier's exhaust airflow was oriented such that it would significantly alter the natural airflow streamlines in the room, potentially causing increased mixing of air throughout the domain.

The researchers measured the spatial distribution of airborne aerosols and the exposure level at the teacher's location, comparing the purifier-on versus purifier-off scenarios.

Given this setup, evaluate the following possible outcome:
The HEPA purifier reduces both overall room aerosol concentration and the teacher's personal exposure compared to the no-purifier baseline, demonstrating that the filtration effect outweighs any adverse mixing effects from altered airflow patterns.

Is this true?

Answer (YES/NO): NO